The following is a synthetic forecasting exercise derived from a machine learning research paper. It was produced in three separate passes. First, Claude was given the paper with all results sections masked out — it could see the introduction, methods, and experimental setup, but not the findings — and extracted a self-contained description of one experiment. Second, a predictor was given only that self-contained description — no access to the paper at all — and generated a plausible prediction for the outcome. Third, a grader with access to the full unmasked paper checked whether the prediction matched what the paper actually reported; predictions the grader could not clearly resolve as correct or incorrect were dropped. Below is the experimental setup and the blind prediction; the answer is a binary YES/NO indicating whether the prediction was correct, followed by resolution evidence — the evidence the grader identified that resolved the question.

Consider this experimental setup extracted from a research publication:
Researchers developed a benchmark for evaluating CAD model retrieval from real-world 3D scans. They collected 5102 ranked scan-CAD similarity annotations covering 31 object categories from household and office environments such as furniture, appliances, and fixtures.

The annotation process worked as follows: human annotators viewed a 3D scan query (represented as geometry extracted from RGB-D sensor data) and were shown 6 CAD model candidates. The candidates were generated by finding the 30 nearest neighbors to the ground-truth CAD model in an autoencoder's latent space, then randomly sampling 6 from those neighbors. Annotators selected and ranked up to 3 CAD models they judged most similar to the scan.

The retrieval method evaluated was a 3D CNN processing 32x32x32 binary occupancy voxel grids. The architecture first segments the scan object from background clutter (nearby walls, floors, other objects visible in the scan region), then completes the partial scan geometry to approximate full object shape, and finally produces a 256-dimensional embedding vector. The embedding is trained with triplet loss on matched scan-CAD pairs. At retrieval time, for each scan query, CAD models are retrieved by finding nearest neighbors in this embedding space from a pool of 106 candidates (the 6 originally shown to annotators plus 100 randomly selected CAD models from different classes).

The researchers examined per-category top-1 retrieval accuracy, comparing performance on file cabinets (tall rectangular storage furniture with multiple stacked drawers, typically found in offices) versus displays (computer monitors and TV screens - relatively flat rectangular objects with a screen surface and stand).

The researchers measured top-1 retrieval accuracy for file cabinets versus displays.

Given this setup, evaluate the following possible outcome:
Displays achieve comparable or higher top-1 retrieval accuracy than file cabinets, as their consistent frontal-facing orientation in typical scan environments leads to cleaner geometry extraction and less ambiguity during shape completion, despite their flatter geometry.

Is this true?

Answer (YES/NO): YES